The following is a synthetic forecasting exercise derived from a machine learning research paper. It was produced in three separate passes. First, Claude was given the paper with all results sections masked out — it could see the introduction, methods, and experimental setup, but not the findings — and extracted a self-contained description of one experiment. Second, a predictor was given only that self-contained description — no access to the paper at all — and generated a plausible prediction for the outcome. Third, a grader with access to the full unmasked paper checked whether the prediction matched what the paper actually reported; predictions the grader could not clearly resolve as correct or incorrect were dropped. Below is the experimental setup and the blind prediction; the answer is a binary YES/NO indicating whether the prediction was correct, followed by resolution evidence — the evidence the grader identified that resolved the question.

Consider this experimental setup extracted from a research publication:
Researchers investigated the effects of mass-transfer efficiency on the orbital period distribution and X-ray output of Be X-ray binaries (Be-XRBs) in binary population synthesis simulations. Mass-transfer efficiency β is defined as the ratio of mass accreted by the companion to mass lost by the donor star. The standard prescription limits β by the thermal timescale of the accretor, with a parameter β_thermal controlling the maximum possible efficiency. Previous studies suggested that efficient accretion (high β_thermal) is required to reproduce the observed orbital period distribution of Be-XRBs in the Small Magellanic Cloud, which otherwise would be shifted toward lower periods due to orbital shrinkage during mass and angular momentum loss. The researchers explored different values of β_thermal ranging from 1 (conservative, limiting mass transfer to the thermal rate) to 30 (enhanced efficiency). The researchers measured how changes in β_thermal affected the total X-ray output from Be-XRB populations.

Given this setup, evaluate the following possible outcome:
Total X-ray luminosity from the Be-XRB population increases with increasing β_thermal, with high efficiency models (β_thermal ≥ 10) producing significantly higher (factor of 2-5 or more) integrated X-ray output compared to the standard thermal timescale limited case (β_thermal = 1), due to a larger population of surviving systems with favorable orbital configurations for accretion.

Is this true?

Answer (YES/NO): NO